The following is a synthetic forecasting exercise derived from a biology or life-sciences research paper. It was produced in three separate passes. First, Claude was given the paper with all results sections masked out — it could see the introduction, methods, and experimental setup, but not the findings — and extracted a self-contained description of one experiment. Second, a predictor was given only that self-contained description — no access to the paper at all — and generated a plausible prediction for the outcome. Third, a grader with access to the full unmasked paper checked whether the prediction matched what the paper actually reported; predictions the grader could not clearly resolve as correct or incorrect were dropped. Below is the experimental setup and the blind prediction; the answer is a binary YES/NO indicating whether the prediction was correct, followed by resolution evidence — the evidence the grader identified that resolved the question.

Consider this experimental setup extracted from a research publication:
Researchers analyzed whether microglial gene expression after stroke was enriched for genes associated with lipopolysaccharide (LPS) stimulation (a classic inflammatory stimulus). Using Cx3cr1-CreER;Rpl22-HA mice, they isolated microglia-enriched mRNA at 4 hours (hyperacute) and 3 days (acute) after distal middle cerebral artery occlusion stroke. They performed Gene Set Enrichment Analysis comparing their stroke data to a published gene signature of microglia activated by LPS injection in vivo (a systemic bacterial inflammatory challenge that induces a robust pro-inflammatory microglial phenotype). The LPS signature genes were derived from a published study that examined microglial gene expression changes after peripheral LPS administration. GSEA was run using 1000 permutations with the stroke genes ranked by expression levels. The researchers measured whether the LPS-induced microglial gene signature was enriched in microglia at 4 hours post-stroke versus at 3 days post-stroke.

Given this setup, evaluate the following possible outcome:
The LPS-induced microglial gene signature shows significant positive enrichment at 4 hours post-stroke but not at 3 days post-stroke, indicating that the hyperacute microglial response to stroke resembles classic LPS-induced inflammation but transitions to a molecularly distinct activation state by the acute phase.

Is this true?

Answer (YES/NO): NO